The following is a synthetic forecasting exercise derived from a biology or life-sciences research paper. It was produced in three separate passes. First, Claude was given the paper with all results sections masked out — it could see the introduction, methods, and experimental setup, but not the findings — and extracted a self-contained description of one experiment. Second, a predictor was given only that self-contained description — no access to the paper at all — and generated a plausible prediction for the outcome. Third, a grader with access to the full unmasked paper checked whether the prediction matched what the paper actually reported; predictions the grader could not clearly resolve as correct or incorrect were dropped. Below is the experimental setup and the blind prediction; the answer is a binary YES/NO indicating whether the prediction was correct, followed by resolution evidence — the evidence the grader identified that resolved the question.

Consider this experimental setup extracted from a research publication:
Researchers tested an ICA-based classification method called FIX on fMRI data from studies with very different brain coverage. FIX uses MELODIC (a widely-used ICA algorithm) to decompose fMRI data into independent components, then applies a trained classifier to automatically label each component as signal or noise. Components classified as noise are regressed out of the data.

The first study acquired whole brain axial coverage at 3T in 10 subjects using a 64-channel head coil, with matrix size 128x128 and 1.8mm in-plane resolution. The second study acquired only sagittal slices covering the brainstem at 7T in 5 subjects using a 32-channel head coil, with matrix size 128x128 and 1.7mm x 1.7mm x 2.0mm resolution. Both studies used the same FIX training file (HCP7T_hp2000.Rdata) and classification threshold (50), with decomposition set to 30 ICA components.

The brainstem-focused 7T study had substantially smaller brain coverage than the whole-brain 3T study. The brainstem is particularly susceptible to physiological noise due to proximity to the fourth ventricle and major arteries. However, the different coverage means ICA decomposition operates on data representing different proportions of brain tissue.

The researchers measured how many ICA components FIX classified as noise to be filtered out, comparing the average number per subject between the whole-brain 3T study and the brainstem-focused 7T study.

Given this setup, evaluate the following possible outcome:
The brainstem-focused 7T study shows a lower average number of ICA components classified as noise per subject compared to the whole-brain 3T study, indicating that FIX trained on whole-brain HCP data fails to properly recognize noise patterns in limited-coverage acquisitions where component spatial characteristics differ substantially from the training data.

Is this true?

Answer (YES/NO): YES